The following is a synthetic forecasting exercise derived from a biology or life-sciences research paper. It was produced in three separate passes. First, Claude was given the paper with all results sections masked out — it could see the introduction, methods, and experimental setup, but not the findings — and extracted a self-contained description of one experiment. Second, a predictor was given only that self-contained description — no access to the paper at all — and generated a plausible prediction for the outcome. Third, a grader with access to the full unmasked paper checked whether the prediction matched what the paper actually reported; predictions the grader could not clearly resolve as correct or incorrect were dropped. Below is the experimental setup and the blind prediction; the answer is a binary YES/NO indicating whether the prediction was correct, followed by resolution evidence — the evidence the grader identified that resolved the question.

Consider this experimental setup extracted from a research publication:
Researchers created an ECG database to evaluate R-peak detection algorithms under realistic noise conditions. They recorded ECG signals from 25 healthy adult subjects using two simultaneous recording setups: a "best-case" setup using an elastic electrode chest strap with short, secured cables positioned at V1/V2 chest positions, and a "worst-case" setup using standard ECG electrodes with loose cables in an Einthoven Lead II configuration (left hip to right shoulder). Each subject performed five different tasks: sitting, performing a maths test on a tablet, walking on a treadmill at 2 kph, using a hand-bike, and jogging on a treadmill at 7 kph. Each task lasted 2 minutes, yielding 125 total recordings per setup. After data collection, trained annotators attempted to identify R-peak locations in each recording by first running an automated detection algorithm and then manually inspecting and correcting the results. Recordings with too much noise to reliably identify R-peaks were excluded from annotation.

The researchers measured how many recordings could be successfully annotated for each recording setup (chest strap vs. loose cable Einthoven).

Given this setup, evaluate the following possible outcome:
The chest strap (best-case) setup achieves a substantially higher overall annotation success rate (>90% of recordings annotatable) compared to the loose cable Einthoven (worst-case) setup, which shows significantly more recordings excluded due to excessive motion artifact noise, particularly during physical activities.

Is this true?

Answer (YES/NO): YES